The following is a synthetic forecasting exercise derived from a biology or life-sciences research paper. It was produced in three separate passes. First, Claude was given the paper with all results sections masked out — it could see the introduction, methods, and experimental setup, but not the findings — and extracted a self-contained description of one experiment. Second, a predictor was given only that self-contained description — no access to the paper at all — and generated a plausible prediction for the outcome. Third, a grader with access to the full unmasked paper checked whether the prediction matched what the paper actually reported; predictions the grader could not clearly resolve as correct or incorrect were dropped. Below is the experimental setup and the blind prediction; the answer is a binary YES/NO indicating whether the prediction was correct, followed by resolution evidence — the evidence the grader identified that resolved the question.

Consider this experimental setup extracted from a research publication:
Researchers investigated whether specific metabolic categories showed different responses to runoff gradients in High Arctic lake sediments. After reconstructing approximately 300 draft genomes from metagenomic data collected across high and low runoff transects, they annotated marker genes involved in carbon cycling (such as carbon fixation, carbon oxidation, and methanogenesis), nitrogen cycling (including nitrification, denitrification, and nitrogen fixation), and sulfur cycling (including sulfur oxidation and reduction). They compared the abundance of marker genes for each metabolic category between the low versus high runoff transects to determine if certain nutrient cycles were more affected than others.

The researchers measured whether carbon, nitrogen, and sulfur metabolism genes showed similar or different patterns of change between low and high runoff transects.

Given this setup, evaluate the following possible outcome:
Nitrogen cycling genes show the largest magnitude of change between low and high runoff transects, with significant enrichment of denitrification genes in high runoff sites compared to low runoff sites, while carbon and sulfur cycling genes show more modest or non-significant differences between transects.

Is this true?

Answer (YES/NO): NO